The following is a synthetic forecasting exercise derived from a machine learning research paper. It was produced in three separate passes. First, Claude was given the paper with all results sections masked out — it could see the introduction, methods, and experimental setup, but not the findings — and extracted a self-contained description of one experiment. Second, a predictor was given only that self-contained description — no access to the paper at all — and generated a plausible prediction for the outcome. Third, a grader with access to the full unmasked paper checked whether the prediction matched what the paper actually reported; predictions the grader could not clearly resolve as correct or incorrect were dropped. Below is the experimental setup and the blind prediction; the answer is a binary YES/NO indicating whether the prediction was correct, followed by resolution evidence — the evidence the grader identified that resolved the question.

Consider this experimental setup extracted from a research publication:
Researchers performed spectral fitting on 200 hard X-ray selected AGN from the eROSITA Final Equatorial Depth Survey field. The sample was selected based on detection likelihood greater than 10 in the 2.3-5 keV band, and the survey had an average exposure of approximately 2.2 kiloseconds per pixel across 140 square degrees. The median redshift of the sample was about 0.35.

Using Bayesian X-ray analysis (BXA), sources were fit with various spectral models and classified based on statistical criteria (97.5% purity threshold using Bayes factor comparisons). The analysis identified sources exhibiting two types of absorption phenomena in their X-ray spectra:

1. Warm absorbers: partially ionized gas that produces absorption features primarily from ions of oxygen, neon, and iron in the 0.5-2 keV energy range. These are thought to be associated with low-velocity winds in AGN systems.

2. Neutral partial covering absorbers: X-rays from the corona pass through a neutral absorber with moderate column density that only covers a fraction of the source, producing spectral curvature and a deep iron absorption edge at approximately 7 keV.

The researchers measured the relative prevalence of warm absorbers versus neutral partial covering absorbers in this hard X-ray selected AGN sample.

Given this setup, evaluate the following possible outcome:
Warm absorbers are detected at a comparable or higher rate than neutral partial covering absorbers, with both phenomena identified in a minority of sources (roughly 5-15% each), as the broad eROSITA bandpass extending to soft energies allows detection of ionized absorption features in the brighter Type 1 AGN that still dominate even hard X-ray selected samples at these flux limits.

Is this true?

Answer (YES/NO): YES